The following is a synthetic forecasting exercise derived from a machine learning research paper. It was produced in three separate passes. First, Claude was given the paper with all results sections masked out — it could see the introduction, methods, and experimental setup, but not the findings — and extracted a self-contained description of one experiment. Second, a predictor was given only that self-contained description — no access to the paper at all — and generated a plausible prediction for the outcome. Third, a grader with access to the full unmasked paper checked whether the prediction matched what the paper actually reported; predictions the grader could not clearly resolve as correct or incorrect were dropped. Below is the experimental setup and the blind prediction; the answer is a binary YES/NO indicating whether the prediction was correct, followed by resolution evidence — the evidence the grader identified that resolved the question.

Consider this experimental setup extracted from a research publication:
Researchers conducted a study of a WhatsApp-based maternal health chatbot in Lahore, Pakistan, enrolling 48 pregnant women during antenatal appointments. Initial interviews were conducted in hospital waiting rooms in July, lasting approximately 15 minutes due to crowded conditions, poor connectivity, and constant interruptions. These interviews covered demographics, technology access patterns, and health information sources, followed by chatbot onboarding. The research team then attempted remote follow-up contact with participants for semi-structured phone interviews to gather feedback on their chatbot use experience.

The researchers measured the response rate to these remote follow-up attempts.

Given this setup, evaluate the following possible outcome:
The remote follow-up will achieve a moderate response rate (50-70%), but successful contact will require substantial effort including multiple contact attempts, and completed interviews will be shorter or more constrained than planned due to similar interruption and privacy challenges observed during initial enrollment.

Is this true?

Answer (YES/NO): NO